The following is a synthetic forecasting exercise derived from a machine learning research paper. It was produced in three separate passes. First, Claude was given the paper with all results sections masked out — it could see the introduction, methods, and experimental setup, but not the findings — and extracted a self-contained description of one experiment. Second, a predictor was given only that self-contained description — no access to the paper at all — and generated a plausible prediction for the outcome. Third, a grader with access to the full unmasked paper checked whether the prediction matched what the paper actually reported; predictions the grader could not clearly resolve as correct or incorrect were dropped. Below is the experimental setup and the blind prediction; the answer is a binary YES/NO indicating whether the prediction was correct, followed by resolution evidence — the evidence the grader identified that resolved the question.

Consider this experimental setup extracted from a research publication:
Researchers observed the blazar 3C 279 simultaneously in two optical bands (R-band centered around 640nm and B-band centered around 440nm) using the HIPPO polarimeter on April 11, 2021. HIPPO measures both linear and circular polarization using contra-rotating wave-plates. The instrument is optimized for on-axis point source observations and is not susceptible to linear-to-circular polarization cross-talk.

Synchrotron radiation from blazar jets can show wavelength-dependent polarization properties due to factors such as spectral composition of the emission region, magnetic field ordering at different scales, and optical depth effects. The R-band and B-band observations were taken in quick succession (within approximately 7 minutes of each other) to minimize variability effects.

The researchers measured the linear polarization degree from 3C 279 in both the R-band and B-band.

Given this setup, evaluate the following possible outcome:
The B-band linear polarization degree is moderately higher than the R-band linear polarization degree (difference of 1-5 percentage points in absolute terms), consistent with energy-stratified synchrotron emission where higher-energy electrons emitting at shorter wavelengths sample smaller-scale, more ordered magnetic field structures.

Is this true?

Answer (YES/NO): YES